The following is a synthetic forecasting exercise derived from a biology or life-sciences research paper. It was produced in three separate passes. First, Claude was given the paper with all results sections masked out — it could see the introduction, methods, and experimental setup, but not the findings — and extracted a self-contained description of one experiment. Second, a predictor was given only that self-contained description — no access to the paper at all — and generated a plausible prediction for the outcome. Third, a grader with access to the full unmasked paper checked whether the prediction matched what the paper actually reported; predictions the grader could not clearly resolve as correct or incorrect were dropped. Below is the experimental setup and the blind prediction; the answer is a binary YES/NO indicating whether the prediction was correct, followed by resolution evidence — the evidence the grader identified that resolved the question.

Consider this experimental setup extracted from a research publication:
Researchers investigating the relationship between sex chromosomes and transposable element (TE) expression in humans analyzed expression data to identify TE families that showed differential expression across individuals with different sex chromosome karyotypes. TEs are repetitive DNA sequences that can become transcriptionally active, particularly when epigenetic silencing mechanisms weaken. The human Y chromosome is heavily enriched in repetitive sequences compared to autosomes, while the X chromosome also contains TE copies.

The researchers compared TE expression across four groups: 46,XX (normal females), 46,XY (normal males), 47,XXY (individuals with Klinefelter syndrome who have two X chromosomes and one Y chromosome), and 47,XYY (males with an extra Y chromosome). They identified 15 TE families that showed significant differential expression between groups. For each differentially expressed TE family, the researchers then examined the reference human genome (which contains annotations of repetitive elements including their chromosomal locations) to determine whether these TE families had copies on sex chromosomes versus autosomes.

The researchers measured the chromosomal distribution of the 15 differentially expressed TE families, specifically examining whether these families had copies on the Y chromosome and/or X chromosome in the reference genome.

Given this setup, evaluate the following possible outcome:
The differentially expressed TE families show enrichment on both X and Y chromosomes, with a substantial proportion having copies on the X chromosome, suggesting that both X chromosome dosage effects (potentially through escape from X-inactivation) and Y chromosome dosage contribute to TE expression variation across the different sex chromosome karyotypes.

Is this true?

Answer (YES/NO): NO